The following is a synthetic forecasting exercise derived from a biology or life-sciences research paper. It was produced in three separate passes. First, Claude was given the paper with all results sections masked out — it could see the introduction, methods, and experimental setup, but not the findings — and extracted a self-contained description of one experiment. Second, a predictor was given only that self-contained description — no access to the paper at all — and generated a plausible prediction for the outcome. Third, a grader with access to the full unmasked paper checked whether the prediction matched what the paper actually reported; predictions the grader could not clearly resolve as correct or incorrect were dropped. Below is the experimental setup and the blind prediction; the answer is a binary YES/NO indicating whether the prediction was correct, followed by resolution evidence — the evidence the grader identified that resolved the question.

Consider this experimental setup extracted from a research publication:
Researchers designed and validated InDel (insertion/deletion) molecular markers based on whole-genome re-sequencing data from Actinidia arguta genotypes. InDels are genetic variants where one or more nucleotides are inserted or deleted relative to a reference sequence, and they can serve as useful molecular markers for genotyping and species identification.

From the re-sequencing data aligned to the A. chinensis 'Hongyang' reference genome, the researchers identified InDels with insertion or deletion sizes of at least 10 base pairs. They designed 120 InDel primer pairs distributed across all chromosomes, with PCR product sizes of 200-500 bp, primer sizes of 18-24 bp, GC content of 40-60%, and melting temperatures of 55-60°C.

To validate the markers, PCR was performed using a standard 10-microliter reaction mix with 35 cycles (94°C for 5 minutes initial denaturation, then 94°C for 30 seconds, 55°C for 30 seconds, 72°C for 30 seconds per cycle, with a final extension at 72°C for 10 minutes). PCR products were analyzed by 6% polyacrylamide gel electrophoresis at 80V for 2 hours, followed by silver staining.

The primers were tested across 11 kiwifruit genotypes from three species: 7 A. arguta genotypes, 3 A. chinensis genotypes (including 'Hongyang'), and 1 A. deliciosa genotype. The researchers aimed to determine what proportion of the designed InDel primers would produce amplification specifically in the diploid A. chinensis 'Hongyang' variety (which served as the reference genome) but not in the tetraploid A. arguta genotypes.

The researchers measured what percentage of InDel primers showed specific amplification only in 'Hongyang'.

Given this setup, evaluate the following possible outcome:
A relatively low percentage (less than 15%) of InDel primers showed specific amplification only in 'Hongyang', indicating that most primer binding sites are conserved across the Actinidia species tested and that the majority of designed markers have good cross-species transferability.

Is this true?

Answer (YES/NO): NO